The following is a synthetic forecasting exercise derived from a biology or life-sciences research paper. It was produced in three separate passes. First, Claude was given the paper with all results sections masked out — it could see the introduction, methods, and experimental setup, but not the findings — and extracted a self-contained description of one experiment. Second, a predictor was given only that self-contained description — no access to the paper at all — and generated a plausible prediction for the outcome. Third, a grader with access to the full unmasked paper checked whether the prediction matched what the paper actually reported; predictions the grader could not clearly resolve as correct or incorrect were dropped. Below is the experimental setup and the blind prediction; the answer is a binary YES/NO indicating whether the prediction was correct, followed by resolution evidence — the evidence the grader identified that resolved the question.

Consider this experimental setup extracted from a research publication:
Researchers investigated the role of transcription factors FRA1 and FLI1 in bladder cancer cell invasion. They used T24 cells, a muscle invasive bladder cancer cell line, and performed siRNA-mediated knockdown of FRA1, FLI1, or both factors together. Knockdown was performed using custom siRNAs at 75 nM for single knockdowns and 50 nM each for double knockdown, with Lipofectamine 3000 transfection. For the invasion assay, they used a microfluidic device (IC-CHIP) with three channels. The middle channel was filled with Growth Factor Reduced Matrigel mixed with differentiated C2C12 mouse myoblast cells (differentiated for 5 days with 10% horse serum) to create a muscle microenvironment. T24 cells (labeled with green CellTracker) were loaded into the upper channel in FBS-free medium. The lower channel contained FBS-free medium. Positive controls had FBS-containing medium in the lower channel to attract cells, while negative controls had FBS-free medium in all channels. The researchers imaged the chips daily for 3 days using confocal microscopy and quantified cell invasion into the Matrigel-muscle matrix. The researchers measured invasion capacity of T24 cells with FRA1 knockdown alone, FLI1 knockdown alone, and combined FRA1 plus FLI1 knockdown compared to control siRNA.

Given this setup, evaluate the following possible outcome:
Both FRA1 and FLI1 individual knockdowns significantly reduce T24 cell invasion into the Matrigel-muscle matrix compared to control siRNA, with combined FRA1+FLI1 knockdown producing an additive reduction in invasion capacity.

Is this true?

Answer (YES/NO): NO